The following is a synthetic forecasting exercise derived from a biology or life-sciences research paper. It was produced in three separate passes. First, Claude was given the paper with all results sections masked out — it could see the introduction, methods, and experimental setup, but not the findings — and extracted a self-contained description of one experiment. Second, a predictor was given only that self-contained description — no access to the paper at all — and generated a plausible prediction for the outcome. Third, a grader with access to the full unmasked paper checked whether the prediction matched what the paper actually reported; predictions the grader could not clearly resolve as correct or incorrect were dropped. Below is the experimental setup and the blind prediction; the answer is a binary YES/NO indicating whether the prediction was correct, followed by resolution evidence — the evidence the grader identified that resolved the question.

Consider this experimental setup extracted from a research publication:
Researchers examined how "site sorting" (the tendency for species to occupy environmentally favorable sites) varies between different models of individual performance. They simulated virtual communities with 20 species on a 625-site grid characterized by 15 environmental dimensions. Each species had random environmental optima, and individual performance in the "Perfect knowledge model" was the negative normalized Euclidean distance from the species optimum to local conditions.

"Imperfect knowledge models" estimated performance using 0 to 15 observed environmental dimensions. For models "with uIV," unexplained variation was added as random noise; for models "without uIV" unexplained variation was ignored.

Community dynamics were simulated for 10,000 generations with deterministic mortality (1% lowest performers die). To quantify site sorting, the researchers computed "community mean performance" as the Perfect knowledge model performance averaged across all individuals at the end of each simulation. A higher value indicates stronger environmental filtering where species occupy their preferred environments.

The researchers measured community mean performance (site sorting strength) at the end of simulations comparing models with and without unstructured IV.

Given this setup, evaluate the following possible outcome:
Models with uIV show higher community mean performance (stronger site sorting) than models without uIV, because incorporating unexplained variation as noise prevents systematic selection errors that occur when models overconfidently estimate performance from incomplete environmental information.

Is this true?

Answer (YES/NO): NO